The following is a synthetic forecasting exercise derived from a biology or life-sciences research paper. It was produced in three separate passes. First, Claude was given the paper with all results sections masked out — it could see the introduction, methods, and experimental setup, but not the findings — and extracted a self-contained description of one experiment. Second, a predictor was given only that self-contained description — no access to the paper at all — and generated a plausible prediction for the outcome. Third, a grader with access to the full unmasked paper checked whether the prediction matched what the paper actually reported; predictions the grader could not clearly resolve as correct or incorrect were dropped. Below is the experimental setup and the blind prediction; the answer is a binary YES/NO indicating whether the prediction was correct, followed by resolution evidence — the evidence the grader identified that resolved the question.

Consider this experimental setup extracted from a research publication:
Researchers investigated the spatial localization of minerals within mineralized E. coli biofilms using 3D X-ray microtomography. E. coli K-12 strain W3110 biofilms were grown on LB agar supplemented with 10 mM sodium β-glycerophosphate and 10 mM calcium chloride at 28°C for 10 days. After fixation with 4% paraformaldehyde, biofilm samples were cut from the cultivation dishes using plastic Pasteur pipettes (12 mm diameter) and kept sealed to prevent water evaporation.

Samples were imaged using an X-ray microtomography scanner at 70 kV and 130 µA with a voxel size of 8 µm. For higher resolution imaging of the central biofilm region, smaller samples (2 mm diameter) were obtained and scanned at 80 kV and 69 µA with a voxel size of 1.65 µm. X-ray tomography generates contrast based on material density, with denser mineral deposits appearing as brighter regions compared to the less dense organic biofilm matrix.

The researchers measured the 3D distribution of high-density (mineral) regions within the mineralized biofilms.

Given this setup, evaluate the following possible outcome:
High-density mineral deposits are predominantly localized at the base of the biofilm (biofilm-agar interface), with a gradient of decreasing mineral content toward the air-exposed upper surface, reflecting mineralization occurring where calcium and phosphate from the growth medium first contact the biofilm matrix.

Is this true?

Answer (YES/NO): NO